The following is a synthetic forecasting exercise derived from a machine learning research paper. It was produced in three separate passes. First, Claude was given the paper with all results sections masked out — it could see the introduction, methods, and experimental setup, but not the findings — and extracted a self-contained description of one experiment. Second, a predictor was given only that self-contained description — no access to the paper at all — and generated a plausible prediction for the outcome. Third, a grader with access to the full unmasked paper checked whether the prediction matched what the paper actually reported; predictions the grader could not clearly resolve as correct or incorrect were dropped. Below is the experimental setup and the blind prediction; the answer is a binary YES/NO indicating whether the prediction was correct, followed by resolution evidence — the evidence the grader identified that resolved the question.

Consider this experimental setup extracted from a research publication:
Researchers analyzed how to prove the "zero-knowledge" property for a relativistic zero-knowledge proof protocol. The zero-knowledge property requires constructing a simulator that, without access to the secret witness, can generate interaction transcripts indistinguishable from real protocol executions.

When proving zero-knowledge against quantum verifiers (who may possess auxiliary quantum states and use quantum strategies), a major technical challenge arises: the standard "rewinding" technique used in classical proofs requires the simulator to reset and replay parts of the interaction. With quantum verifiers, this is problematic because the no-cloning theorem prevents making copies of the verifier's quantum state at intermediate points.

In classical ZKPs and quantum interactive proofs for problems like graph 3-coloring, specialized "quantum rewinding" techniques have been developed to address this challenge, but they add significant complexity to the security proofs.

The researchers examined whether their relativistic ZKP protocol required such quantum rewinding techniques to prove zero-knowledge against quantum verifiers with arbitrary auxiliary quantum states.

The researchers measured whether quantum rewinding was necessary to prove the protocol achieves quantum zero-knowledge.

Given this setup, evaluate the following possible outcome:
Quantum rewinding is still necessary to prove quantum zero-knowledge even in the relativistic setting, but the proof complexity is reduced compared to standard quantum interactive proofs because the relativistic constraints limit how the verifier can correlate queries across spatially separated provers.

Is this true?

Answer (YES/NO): NO